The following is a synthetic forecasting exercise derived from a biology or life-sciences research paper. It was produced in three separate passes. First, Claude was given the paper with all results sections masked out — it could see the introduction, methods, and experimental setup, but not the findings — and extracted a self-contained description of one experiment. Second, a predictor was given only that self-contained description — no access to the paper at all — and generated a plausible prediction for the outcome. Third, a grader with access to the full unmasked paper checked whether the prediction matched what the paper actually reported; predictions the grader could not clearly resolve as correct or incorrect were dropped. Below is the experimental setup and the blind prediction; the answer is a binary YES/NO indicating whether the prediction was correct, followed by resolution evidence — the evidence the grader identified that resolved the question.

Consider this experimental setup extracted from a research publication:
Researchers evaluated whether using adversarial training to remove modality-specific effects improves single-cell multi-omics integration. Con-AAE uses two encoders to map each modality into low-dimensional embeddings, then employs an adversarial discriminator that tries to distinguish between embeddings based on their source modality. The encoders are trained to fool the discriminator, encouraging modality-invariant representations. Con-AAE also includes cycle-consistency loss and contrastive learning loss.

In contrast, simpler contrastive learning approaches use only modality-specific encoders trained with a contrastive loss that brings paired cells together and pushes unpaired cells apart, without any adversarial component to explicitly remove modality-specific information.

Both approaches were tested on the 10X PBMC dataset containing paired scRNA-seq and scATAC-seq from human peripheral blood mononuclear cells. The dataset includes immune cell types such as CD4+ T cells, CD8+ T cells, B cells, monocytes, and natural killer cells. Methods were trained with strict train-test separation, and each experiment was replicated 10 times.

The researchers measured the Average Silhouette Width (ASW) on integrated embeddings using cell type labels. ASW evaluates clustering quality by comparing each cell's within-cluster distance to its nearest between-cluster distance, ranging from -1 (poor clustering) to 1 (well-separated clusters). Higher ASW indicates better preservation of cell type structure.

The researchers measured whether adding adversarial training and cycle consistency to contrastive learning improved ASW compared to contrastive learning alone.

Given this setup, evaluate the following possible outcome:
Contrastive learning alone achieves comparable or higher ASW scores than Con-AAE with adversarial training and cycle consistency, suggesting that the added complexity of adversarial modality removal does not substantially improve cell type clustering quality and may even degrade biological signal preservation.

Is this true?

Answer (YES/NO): NO